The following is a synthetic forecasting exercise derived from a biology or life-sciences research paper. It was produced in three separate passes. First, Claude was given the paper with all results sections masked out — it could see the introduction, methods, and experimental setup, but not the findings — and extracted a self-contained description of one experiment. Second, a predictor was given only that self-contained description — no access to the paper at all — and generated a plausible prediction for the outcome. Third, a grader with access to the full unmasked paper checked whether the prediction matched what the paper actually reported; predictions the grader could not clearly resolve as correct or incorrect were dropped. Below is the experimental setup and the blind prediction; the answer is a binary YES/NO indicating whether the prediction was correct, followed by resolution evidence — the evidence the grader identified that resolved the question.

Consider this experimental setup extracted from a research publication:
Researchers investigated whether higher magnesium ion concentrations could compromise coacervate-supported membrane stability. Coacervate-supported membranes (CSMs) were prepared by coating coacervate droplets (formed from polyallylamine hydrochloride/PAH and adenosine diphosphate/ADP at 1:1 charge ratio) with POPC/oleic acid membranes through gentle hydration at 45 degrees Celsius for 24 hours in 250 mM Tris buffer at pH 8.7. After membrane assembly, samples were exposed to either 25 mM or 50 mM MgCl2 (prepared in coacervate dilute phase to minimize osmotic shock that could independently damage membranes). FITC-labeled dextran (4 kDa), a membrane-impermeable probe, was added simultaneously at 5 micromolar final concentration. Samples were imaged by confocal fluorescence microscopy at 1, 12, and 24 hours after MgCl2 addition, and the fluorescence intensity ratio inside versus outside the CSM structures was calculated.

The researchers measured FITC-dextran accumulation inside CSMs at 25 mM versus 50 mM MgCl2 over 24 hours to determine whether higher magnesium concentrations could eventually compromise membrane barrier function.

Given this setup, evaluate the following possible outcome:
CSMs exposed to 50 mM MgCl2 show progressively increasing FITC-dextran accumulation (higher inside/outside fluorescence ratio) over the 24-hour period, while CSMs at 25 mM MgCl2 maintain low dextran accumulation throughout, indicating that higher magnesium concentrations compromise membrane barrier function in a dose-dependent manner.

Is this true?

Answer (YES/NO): NO